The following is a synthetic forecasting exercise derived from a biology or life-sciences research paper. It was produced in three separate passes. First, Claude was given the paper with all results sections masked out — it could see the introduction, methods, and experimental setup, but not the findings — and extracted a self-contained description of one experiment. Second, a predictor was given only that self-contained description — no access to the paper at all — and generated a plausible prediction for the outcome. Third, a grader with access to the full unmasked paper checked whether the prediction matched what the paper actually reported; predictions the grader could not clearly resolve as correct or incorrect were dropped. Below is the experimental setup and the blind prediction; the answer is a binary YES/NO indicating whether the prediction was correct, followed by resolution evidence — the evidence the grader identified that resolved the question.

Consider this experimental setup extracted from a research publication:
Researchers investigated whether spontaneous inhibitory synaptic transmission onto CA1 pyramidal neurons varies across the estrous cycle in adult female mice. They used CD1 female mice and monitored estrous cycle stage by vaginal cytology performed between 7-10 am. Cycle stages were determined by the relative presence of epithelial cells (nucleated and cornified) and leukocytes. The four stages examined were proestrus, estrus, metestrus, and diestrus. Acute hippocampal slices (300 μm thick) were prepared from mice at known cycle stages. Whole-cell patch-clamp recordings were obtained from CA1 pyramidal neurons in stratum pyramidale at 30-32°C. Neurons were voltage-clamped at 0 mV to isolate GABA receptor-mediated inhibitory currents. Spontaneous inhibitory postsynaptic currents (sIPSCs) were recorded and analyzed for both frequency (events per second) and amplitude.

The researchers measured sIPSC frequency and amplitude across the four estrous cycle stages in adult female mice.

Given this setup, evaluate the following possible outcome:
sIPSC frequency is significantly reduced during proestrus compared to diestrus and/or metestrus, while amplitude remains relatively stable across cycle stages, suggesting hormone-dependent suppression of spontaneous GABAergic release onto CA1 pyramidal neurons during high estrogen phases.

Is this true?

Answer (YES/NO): NO